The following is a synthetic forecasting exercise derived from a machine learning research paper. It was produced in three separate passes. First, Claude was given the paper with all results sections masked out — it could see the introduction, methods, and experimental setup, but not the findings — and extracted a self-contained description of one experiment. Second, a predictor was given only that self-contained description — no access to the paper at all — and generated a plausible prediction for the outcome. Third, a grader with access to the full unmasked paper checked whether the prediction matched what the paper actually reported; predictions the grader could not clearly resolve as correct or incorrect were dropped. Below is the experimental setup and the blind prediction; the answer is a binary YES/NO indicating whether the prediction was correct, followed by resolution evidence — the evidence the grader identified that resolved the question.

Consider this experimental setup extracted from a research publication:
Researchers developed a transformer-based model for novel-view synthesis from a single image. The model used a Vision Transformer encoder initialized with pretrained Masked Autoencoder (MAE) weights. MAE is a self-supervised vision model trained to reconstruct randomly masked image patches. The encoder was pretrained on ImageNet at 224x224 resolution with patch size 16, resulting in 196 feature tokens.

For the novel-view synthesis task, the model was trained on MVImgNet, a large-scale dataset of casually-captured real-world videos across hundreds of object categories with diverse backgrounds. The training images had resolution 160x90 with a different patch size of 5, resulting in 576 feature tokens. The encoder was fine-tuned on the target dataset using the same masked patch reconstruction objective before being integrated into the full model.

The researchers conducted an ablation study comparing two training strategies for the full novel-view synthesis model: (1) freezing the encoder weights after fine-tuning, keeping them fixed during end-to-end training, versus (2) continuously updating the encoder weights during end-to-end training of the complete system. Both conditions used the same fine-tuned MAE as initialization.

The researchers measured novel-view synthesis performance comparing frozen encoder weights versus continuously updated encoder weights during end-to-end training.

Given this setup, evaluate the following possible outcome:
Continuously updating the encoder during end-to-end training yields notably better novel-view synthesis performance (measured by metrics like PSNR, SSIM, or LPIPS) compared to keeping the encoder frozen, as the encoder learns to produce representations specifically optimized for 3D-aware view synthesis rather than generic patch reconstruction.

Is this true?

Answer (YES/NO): YES